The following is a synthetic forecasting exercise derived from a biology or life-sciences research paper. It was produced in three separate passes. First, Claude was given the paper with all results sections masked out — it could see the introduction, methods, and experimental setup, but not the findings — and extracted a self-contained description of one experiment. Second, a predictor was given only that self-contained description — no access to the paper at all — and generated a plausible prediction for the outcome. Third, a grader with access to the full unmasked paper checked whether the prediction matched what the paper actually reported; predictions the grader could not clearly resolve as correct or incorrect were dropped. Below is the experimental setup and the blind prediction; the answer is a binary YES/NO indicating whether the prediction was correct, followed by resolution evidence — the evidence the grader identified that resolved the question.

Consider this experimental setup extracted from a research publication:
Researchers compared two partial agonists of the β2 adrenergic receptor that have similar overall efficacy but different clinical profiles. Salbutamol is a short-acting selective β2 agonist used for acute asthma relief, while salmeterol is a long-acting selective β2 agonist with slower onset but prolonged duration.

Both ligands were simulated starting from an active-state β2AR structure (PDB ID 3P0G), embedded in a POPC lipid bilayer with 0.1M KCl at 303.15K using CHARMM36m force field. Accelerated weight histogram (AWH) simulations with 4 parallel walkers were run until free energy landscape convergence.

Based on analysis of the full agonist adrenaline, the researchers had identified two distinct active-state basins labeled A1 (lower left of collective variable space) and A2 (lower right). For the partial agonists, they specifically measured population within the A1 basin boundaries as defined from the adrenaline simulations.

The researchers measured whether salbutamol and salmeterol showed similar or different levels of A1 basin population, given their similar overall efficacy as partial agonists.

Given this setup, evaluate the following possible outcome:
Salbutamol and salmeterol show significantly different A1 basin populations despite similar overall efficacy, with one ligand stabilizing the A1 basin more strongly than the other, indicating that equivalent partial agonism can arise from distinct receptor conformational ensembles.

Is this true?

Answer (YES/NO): NO